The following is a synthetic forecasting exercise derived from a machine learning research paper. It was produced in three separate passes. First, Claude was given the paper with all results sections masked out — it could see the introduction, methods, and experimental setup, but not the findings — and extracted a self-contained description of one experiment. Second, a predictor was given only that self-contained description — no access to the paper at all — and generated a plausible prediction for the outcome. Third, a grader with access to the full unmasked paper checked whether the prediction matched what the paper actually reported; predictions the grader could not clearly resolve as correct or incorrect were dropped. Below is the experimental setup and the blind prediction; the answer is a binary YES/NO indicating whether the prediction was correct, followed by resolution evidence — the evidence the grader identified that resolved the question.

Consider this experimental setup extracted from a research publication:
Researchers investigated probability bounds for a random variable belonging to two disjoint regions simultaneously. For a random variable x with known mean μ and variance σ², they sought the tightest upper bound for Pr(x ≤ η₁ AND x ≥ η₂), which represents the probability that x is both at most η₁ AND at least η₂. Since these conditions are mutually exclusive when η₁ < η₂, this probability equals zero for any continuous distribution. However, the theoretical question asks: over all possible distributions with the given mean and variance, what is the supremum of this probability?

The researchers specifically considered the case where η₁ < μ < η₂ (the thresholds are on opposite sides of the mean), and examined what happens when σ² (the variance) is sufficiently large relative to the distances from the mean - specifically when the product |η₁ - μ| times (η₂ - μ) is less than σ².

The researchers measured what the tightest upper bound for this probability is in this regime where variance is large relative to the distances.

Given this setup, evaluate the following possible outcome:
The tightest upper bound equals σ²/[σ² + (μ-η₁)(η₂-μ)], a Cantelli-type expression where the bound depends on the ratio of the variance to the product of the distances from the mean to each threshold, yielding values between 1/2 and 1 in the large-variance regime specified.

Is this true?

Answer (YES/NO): NO